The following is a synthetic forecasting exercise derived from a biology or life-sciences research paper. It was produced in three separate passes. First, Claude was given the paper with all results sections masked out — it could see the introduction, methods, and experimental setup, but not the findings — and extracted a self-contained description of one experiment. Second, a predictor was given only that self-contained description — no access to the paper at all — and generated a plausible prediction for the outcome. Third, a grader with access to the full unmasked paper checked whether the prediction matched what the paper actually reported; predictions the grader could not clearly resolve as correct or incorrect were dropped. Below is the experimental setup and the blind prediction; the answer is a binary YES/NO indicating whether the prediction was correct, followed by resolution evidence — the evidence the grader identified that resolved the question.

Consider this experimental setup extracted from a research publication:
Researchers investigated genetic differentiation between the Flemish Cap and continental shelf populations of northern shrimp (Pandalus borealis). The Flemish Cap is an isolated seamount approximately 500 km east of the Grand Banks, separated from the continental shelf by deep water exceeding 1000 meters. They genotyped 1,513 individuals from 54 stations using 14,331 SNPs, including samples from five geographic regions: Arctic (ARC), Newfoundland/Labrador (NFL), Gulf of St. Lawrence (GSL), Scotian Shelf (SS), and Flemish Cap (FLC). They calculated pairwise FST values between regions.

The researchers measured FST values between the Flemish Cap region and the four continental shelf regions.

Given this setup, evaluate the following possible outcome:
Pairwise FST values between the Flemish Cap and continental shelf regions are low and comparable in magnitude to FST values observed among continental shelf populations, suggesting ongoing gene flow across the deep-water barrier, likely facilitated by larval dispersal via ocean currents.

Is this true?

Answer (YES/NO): NO